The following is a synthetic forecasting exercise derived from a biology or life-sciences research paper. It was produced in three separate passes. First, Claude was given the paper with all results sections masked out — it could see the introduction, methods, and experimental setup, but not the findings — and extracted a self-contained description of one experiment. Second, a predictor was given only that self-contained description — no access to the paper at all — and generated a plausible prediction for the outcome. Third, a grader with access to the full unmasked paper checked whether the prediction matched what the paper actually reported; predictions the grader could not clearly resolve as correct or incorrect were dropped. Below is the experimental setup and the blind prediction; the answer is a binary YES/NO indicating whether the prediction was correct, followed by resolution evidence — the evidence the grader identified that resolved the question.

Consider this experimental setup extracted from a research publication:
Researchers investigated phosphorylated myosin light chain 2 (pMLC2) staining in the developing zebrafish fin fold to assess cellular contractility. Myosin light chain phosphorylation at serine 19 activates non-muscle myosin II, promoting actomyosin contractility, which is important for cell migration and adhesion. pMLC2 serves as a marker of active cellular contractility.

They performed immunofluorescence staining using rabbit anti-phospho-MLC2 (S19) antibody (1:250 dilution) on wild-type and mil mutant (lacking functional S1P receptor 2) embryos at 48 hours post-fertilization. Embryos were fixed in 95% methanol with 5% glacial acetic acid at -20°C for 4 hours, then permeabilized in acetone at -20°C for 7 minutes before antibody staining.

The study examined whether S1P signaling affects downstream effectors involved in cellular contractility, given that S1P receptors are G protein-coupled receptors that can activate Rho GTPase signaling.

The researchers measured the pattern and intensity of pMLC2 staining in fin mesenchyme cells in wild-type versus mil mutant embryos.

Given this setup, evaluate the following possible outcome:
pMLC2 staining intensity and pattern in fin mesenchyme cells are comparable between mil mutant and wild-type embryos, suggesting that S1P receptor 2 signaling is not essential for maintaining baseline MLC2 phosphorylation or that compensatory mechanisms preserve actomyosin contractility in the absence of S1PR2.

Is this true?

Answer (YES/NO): NO